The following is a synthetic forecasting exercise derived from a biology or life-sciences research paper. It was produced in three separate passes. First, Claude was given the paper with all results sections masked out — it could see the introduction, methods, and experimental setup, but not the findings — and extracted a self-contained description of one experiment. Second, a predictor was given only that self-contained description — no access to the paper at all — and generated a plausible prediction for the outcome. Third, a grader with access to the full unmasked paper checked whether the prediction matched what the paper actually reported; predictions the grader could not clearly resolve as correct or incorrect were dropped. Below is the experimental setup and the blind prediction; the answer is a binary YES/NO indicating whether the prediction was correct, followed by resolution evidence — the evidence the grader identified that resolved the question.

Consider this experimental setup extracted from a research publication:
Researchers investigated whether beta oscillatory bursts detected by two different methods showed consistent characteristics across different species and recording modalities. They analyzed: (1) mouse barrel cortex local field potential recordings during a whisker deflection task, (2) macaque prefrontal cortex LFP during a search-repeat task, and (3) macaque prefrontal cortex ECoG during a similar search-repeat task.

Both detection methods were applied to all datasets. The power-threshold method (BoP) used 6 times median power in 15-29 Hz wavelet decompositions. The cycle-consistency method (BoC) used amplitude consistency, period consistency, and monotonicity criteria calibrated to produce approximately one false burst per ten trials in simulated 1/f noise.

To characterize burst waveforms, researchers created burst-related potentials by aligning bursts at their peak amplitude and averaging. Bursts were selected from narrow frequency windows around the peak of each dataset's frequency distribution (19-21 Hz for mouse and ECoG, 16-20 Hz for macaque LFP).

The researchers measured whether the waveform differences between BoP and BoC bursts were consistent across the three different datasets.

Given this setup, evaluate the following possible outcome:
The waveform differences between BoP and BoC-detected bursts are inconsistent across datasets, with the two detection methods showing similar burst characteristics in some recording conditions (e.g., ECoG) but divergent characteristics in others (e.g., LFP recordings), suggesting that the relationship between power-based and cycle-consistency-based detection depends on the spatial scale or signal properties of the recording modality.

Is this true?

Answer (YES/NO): NO